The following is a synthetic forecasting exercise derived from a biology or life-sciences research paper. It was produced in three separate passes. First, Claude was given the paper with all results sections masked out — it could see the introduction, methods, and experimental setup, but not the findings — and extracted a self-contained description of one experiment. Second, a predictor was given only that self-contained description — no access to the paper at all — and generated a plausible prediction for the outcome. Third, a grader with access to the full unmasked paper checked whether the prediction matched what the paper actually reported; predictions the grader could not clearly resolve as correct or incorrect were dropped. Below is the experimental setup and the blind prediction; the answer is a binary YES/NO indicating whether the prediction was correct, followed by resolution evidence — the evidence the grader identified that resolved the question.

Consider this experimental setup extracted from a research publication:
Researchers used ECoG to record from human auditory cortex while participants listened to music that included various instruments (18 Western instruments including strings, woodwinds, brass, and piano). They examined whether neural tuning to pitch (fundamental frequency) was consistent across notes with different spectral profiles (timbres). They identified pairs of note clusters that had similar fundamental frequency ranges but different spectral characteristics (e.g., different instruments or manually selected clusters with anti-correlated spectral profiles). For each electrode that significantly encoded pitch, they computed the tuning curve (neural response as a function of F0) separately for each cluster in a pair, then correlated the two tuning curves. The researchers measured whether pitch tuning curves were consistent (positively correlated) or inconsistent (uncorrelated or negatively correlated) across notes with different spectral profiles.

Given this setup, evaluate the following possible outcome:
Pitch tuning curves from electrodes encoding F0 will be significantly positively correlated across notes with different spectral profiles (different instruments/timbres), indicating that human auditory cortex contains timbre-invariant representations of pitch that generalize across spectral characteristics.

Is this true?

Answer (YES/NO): YES